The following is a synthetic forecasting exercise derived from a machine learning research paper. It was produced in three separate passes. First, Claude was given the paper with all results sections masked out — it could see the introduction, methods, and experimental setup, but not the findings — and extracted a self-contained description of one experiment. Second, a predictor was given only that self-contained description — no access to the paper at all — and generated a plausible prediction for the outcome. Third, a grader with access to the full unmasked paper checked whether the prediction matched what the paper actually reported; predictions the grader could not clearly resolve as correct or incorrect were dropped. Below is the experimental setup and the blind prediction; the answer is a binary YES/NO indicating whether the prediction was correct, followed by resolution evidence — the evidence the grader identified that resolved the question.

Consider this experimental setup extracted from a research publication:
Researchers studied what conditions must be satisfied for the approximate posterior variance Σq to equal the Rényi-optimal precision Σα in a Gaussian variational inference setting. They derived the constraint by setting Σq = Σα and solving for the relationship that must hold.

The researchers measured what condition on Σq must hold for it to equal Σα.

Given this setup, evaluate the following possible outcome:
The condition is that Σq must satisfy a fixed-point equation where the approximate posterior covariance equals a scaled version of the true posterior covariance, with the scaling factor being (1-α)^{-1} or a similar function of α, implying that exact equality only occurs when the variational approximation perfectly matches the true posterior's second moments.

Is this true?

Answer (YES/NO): NO